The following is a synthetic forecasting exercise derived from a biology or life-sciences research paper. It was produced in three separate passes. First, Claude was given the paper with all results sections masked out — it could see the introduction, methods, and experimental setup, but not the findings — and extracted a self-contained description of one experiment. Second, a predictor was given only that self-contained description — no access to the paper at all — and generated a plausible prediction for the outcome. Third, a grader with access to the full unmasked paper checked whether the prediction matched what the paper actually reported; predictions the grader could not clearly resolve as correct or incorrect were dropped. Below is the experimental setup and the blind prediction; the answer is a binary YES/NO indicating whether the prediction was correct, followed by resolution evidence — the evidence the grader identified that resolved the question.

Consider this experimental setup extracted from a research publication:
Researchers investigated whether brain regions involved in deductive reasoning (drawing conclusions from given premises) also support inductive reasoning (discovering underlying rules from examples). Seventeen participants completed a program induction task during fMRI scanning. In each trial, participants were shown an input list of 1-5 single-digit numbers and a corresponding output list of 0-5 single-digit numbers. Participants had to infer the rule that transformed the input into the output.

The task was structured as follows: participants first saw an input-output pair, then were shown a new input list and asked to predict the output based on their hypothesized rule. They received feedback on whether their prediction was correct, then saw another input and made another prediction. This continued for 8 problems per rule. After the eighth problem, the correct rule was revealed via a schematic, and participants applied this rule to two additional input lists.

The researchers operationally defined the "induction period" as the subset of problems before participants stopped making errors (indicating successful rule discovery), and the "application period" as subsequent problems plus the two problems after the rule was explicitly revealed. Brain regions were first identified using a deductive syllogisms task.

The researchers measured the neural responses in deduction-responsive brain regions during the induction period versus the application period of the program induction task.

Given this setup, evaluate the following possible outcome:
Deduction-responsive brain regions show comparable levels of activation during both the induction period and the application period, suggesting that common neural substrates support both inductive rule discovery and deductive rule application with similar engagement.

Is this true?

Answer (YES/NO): NO